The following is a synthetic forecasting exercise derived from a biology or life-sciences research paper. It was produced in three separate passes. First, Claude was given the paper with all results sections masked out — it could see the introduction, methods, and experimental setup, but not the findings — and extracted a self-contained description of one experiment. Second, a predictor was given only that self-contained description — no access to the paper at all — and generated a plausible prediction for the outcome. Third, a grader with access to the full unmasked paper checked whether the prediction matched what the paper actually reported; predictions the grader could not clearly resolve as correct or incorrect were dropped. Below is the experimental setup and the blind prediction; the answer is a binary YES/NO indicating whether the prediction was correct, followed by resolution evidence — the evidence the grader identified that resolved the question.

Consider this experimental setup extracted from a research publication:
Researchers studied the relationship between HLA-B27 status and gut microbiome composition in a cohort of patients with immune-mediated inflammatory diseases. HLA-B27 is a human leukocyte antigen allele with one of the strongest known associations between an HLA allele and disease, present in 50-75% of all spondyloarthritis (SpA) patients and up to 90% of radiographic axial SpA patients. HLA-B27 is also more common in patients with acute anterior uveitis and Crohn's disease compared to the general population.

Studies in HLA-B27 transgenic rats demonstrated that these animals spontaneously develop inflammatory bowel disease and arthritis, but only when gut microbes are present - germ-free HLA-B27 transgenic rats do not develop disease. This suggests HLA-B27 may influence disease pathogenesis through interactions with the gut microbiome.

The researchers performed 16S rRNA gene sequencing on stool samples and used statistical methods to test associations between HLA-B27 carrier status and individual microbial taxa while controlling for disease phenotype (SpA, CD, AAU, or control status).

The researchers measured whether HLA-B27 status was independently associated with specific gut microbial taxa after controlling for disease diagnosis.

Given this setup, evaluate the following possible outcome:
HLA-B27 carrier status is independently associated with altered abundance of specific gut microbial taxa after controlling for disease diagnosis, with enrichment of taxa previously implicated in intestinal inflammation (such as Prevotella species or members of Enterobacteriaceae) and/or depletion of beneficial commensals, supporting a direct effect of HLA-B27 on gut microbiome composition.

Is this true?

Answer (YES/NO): NO